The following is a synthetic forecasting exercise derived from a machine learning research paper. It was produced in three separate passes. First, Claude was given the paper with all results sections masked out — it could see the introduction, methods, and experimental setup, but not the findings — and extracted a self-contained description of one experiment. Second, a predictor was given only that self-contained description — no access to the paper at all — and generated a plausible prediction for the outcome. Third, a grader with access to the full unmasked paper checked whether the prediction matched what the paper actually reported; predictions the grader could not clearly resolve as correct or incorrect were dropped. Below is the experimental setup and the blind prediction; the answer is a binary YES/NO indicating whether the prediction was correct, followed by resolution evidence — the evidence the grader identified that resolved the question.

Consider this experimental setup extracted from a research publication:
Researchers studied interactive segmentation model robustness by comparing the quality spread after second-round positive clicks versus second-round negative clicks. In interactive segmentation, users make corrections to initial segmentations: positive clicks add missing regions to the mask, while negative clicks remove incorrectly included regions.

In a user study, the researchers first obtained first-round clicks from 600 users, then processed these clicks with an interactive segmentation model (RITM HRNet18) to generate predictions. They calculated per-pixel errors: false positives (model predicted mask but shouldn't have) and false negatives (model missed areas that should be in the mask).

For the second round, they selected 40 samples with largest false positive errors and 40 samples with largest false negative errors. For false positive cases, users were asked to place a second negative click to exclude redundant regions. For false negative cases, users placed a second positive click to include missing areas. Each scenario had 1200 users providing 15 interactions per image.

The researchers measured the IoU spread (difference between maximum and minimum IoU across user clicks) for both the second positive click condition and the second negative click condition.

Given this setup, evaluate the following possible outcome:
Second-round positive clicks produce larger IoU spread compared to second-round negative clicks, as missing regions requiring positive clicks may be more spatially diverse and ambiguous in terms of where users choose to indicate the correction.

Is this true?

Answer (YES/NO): YES